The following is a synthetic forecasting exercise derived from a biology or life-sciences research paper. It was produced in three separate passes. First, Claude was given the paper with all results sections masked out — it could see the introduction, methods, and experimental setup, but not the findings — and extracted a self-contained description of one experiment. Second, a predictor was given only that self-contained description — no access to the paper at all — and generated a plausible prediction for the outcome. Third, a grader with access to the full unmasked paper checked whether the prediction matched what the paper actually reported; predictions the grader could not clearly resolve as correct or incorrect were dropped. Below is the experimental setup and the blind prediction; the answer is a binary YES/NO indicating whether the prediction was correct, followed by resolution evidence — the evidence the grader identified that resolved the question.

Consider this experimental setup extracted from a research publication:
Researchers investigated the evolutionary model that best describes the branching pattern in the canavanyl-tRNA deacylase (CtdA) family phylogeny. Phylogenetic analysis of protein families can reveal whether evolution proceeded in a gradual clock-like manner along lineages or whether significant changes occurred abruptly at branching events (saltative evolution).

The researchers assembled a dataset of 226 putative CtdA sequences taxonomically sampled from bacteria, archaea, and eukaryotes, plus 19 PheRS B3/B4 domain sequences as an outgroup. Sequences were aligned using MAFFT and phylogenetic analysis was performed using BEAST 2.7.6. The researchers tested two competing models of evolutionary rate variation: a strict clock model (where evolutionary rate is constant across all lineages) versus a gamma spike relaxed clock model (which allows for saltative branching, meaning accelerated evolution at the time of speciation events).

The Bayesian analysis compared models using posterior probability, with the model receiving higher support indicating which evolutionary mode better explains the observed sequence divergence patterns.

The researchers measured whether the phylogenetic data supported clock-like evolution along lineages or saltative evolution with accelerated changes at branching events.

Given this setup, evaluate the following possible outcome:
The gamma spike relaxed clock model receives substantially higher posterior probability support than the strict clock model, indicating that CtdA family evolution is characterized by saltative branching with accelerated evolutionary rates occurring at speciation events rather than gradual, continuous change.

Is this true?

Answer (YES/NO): YES